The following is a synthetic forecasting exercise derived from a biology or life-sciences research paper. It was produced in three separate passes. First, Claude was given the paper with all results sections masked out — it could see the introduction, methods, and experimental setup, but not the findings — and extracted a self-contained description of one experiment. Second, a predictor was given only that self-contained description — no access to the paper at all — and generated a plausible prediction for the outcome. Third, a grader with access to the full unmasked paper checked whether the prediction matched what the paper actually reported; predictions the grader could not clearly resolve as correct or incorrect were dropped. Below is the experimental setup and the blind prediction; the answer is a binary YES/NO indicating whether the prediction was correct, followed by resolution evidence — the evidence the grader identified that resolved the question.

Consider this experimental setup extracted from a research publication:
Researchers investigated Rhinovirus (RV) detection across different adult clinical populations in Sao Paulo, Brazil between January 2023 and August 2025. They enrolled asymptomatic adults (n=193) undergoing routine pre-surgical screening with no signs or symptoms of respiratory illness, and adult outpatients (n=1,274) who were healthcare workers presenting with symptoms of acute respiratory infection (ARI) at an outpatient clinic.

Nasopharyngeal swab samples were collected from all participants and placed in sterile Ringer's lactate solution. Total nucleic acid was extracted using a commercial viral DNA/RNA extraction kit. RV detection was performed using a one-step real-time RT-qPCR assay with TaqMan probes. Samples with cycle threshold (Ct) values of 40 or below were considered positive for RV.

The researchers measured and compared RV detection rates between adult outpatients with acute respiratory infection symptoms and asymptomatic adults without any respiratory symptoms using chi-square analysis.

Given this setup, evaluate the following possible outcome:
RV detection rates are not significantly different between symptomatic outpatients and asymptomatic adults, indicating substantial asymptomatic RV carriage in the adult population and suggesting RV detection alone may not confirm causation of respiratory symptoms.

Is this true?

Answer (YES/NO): NO